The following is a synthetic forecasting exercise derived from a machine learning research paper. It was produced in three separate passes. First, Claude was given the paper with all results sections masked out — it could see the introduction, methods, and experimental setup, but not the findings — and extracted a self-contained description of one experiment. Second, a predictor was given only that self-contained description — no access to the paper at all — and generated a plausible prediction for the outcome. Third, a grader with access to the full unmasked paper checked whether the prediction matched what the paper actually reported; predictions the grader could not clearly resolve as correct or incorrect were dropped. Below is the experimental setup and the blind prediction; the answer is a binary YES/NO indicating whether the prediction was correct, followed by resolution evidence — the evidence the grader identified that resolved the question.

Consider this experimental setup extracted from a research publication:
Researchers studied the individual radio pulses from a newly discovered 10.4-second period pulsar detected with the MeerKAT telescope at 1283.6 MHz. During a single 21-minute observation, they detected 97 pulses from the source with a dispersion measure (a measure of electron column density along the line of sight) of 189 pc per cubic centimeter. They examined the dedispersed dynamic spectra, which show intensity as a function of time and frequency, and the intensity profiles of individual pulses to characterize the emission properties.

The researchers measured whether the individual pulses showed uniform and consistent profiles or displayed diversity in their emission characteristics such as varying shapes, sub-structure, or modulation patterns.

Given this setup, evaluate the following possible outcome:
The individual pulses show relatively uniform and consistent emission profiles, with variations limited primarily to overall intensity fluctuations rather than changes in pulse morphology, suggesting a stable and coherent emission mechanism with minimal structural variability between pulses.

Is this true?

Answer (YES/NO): NO